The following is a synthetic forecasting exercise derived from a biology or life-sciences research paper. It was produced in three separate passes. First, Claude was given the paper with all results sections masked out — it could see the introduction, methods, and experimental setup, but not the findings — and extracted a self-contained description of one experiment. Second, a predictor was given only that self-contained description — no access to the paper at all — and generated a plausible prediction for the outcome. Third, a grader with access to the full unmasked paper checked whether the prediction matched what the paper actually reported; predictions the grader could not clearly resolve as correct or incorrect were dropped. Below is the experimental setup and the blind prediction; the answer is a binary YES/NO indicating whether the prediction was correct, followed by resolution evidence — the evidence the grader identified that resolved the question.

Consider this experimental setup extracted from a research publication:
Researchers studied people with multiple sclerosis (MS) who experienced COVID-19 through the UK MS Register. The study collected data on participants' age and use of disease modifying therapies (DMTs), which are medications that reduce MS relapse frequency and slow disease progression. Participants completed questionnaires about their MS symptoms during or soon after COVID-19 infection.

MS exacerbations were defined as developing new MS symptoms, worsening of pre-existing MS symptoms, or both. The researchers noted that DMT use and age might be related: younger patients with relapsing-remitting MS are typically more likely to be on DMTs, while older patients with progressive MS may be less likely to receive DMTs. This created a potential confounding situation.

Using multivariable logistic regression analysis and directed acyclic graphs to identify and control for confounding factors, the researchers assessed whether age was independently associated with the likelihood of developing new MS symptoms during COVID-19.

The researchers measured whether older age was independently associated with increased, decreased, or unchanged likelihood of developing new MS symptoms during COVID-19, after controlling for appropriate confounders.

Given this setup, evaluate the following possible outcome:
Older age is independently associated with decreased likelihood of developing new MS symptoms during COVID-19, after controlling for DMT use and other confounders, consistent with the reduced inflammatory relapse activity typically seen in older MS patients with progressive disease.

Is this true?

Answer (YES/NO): NO